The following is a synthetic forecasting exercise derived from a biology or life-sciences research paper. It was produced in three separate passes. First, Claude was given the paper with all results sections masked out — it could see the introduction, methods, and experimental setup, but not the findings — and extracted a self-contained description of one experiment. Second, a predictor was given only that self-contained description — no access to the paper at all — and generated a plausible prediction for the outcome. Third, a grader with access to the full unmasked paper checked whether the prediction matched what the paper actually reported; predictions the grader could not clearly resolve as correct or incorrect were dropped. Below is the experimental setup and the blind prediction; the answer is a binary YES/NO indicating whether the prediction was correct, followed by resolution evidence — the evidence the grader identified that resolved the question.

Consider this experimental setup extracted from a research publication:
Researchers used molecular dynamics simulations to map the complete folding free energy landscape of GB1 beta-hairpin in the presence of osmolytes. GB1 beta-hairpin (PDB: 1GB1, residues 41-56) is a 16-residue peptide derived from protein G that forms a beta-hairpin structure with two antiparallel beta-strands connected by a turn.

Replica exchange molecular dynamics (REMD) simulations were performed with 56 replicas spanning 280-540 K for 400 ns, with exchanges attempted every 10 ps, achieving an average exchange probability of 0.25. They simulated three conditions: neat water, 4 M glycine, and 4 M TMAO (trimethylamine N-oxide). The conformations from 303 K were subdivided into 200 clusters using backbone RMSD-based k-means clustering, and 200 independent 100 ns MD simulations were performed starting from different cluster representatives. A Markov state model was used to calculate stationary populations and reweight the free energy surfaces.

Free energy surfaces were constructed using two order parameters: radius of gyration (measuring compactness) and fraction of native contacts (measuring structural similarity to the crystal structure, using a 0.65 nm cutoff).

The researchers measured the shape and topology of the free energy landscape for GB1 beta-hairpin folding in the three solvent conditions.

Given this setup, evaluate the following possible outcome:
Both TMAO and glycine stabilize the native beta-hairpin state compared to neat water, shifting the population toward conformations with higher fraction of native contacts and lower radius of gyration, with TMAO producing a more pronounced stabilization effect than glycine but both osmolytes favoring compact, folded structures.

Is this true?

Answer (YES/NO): NO